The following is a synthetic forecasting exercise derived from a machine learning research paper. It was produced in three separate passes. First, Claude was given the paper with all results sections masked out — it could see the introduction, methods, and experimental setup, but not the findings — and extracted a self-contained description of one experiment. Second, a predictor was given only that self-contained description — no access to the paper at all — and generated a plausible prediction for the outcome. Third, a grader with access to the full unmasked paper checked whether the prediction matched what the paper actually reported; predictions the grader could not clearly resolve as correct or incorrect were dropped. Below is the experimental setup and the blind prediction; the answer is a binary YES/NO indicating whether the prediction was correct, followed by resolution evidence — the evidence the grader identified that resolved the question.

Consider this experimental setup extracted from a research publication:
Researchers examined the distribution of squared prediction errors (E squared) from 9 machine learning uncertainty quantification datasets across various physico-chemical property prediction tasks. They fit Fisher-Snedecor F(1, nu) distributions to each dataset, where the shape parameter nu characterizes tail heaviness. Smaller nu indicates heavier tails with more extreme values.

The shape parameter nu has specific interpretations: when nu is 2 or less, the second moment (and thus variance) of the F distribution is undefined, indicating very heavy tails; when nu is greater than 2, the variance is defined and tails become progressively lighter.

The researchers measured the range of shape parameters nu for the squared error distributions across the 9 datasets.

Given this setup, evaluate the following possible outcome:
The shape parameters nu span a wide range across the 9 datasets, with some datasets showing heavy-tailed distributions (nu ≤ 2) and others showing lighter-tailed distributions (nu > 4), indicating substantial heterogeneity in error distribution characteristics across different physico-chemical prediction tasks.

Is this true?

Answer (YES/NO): YES